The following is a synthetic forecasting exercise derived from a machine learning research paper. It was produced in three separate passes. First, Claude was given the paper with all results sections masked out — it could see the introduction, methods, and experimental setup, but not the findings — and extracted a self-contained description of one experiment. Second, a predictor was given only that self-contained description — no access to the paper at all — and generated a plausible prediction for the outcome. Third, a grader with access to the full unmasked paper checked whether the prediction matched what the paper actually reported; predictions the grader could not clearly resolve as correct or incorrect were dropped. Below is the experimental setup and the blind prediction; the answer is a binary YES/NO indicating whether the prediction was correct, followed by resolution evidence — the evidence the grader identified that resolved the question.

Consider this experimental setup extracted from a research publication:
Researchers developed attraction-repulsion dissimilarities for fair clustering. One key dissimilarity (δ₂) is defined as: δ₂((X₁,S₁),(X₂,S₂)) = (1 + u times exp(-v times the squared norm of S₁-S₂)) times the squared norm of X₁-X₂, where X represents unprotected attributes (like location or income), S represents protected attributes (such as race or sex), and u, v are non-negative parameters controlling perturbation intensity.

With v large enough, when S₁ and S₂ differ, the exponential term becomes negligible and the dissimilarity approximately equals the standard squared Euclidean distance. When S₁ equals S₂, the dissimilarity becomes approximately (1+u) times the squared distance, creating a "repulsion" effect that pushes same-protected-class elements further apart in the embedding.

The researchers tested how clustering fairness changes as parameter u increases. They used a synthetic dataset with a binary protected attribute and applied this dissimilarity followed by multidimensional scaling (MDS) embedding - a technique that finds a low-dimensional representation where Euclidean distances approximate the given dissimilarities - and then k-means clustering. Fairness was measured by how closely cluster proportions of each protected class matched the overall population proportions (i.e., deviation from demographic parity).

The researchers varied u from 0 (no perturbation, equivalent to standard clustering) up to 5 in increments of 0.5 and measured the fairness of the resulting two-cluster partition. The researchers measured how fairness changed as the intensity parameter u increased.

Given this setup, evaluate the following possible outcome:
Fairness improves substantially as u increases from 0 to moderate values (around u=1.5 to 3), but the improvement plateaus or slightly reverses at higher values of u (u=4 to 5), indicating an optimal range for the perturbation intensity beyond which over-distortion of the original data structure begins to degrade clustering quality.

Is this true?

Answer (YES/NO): NO